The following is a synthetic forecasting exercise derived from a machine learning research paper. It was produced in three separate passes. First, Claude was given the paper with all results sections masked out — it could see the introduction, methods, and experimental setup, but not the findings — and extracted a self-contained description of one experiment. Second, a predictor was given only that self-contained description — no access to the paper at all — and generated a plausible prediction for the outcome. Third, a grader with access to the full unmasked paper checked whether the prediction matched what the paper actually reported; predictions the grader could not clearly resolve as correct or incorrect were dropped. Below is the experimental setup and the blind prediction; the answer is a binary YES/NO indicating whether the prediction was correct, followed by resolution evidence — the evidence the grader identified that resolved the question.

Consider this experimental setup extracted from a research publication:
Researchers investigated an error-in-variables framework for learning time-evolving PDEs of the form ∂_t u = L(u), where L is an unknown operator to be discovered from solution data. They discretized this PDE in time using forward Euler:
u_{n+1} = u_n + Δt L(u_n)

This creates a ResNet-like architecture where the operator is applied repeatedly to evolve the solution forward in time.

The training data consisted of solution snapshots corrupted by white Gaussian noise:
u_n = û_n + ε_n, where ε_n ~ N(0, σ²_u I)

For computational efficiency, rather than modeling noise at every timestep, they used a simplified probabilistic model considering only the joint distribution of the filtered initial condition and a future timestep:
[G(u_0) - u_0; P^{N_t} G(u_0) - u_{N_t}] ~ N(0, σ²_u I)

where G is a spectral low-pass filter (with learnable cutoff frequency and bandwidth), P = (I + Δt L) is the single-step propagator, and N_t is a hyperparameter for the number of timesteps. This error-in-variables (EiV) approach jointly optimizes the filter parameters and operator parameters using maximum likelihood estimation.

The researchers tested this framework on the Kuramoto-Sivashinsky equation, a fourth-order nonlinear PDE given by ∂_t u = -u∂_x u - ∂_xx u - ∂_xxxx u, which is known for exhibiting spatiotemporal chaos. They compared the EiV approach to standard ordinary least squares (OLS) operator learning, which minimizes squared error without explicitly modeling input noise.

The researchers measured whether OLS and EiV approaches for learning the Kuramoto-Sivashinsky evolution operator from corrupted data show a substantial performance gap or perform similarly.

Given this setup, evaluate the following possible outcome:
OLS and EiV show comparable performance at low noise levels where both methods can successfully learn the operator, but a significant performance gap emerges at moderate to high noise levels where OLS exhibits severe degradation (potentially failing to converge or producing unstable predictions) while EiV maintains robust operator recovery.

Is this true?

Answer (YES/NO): NO